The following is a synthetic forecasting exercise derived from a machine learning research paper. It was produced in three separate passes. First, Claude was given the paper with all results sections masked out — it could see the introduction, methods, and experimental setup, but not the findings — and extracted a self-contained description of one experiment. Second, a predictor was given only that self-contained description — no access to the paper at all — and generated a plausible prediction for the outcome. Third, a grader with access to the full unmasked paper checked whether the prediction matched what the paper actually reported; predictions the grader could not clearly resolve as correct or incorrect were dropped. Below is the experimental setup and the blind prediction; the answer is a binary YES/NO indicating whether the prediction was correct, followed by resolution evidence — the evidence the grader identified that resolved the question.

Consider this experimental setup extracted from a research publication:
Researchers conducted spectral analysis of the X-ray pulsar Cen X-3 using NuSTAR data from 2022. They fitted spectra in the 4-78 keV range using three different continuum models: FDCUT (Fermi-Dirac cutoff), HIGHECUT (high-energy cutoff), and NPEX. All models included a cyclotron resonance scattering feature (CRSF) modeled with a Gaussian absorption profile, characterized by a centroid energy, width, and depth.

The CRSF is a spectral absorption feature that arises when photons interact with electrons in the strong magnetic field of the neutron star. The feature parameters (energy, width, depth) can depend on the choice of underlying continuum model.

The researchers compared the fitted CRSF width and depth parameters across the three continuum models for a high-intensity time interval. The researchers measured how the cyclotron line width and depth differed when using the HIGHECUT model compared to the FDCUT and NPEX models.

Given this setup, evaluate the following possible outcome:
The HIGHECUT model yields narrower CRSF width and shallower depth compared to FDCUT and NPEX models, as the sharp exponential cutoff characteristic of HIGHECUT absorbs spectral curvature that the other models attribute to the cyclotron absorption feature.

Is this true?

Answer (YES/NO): YES